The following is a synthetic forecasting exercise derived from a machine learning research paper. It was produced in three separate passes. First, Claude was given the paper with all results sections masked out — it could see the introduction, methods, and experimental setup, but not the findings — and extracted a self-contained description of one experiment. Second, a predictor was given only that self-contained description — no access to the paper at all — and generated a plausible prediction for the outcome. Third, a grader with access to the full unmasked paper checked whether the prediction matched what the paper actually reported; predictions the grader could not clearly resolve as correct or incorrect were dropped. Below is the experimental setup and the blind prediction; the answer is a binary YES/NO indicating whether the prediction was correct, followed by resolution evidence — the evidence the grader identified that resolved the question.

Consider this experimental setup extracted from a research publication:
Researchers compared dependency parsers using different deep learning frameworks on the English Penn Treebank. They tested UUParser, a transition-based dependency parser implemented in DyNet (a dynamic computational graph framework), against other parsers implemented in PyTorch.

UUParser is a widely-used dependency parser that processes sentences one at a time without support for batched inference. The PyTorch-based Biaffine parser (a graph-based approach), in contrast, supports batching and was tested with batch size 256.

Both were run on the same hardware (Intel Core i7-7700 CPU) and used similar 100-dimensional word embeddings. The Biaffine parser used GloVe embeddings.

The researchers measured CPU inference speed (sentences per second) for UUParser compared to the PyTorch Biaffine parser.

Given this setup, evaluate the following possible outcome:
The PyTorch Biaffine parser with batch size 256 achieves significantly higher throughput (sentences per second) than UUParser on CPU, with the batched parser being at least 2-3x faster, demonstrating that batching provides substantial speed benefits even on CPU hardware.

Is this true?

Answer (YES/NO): NO